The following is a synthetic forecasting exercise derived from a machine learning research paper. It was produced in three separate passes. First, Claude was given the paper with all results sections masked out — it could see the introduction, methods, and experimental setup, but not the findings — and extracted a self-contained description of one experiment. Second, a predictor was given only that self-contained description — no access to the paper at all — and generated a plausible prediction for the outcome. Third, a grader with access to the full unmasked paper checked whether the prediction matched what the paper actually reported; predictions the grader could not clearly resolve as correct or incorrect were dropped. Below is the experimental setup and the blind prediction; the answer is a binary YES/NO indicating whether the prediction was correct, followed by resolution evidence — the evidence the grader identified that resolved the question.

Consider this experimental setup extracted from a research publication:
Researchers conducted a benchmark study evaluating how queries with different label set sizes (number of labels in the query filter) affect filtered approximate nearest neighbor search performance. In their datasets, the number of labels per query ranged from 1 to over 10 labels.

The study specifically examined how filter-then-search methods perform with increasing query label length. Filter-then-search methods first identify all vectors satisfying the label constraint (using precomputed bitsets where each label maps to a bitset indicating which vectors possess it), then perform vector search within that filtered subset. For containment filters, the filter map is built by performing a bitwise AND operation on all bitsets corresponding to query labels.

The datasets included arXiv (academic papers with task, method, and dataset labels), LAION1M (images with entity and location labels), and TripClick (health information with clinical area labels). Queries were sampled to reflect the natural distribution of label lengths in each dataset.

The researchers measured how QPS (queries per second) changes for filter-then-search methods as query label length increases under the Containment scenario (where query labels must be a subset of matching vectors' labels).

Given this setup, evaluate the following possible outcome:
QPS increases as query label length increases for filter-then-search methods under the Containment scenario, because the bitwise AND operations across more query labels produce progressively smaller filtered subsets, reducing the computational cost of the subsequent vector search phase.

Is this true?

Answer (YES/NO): YES